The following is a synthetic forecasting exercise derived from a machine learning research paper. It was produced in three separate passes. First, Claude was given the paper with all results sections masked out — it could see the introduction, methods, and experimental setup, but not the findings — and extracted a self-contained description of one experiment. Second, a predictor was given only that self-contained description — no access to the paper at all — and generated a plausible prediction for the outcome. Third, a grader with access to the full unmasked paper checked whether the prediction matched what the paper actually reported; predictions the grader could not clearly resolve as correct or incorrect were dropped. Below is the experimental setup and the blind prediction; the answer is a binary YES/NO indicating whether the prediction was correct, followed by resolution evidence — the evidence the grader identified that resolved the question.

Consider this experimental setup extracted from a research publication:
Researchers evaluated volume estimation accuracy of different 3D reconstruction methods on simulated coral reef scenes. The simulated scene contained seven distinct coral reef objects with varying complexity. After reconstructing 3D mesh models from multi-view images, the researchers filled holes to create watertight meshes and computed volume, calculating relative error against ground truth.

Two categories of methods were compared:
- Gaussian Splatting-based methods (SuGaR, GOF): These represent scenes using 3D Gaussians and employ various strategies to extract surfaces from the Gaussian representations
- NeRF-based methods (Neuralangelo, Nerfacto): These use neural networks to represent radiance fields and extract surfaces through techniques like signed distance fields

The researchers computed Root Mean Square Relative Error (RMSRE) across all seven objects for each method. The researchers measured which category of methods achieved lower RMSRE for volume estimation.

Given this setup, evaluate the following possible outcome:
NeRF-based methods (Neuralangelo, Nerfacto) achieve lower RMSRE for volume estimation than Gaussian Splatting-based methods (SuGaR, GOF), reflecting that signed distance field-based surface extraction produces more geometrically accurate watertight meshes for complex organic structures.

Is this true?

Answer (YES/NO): NO